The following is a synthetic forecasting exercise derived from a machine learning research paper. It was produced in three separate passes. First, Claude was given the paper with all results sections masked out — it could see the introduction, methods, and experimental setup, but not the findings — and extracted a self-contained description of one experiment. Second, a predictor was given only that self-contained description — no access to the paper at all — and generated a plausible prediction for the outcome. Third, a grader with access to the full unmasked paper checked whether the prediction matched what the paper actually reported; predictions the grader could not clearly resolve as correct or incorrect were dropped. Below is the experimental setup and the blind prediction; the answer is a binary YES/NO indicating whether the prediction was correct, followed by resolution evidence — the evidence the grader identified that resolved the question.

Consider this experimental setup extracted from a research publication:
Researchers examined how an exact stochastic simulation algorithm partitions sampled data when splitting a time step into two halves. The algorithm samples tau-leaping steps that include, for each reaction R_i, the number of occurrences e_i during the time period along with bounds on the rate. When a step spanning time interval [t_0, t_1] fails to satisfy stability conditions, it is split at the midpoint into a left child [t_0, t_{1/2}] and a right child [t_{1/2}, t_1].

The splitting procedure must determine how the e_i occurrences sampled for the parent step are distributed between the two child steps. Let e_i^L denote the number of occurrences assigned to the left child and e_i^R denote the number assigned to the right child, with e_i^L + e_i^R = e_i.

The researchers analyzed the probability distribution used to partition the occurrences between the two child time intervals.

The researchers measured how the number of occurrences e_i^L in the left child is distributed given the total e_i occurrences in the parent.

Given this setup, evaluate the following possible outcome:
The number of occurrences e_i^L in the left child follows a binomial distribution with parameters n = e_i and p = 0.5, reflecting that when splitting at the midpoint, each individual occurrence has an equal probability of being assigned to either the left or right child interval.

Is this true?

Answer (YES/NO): YES